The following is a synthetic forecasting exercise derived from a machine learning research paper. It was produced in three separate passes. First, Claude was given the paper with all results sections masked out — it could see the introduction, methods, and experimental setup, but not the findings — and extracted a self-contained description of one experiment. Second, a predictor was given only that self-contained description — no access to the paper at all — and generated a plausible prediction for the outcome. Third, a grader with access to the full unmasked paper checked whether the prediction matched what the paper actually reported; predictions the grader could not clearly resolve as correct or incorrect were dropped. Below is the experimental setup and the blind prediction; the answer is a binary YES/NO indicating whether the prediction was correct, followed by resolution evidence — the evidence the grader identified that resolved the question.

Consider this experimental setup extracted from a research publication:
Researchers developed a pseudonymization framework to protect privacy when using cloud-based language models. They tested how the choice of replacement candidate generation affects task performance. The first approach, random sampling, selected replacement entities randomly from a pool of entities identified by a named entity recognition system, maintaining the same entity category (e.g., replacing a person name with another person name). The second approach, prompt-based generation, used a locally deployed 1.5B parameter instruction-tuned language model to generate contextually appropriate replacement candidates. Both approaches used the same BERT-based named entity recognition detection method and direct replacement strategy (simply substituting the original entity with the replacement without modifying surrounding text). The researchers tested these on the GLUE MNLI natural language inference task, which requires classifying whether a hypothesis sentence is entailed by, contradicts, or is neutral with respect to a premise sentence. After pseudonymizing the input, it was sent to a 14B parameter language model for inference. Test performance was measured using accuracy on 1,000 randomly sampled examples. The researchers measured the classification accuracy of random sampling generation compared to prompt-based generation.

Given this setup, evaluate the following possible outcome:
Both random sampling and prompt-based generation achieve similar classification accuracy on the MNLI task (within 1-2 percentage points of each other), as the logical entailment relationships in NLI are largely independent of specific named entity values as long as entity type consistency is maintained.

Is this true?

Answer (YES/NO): YES